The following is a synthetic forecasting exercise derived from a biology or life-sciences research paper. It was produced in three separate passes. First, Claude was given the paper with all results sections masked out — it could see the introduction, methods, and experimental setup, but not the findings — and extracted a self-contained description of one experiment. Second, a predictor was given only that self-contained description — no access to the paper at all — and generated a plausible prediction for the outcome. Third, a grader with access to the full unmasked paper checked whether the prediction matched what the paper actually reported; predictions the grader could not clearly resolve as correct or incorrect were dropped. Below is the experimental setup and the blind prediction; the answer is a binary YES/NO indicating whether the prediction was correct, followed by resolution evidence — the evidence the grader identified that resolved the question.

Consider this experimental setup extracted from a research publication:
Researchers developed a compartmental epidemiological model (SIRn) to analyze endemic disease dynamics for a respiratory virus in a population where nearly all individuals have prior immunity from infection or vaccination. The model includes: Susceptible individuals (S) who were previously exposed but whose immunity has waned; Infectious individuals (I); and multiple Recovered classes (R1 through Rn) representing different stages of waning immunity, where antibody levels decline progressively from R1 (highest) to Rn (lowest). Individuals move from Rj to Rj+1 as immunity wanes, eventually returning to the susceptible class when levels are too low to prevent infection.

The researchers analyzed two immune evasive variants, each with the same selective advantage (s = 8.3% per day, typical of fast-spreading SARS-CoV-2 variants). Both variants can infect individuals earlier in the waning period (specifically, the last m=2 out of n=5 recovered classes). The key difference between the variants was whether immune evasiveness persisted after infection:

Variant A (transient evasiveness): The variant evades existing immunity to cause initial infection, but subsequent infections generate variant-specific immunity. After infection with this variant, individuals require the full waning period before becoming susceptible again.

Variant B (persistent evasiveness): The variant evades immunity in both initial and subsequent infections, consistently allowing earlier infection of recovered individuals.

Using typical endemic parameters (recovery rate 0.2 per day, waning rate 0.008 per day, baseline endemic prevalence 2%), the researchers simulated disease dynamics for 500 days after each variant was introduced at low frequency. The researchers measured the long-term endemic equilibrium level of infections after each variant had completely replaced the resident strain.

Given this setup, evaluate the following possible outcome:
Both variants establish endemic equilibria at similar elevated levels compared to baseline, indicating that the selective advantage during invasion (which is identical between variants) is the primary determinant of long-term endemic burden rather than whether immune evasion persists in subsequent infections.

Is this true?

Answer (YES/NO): NO